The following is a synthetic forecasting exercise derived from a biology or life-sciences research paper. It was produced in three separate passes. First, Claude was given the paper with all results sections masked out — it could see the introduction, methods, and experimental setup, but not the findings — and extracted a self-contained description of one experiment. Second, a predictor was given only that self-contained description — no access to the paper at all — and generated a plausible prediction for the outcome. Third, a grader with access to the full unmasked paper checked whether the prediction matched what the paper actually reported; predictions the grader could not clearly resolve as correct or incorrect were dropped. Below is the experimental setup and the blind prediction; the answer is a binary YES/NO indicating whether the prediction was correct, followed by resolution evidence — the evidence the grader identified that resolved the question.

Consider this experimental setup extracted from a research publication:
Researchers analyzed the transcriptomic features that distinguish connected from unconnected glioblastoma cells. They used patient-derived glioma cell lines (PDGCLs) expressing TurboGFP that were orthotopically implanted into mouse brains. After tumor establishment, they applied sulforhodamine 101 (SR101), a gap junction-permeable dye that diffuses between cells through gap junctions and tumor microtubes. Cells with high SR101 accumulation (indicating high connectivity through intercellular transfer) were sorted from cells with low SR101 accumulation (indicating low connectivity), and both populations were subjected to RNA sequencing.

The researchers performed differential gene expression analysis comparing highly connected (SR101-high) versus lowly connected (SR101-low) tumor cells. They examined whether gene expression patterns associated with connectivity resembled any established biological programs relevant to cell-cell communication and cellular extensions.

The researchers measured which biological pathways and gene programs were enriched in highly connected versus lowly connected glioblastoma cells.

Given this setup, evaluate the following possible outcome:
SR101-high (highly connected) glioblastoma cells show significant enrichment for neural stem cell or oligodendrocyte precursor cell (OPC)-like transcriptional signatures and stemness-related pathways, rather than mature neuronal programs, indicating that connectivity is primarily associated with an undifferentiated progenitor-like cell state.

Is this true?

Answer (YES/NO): NO